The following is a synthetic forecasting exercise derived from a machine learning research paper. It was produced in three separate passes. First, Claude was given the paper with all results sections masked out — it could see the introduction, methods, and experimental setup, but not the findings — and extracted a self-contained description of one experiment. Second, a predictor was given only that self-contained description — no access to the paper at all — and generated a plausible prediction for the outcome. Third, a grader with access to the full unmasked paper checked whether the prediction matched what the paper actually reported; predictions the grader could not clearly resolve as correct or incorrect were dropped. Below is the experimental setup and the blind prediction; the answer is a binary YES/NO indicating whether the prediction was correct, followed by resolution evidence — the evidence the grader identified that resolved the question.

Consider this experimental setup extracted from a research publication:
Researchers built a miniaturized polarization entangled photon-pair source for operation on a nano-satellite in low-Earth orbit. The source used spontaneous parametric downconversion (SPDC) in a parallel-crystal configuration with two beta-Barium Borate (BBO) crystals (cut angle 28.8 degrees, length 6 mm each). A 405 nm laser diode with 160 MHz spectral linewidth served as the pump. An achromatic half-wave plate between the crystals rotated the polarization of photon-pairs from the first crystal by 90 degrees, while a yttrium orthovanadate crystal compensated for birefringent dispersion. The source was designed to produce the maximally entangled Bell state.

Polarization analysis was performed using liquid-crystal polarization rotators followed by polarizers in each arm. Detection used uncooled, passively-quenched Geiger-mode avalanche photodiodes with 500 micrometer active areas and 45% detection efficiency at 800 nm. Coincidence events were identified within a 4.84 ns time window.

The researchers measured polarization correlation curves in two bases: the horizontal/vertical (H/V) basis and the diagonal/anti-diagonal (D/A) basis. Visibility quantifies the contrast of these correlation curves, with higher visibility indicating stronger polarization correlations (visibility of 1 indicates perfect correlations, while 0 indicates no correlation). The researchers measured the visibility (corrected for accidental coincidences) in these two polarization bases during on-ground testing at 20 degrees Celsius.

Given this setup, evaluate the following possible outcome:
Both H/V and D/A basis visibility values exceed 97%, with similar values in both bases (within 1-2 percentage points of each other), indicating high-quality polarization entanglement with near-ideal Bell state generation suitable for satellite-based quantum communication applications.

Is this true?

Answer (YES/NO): NO